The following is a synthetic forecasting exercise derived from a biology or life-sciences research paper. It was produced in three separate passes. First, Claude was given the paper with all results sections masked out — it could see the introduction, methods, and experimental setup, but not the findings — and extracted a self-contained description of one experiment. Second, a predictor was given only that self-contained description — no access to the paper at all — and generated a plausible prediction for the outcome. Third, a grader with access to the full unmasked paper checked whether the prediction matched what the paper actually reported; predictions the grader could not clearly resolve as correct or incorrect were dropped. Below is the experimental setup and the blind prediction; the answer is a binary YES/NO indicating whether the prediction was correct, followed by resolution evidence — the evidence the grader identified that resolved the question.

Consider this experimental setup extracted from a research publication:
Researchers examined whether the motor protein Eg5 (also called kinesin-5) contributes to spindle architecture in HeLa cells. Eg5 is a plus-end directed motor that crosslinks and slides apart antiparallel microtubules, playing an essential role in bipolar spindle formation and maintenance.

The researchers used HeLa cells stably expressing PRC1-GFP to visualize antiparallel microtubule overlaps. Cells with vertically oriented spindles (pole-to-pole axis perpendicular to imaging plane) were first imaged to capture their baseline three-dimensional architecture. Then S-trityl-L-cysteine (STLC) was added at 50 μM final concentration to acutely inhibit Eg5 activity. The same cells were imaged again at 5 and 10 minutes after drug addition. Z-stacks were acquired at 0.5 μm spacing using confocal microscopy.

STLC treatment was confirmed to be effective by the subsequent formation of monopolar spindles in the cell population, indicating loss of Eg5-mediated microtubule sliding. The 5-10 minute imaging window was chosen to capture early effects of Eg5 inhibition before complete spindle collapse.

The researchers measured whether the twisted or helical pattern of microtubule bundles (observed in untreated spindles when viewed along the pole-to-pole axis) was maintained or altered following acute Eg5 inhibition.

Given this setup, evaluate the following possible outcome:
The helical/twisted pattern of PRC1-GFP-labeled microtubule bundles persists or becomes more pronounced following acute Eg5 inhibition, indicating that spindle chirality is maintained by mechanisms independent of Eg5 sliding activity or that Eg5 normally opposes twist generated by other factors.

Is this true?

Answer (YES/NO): NO